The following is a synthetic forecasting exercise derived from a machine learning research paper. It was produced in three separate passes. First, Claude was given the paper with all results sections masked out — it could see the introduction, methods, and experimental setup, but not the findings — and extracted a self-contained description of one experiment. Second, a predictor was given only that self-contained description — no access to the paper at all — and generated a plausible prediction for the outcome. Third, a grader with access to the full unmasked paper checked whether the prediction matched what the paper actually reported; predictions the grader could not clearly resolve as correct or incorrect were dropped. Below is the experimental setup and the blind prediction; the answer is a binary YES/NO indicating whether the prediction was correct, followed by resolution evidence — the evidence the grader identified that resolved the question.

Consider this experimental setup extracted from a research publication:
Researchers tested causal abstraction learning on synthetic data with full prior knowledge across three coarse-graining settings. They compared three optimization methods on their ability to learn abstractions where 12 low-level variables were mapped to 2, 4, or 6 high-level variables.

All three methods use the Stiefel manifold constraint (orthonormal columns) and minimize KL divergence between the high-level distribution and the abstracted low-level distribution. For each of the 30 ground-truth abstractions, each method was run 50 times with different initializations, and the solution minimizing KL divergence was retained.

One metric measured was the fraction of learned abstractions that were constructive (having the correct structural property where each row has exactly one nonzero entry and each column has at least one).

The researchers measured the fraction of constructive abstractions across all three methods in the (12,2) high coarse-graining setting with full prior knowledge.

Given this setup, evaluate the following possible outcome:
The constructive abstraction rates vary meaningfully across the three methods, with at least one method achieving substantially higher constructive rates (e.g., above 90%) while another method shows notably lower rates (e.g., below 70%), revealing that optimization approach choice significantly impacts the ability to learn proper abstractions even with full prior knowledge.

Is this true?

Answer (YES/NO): NO